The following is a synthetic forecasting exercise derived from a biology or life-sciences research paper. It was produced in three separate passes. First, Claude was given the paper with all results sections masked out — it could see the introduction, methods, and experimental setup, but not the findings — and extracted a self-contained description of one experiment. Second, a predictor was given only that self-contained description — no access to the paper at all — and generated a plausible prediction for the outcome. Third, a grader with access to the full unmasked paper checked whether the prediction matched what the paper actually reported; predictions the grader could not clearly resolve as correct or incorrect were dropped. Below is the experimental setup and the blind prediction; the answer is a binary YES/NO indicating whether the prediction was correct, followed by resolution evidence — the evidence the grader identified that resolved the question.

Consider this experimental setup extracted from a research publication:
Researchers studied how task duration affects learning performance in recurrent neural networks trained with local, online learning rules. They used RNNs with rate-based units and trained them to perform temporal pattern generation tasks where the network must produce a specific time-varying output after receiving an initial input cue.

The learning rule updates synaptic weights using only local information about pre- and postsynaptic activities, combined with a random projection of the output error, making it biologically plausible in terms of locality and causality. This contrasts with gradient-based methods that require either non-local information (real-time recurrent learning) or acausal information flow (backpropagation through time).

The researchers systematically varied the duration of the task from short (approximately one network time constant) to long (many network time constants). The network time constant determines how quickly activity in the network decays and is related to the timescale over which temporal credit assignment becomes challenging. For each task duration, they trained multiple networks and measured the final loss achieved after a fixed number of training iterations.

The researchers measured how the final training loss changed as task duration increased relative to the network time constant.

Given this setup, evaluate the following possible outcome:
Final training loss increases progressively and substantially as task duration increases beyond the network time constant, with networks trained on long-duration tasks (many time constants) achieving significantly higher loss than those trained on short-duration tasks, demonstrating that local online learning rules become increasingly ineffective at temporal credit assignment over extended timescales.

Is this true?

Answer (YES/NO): YES